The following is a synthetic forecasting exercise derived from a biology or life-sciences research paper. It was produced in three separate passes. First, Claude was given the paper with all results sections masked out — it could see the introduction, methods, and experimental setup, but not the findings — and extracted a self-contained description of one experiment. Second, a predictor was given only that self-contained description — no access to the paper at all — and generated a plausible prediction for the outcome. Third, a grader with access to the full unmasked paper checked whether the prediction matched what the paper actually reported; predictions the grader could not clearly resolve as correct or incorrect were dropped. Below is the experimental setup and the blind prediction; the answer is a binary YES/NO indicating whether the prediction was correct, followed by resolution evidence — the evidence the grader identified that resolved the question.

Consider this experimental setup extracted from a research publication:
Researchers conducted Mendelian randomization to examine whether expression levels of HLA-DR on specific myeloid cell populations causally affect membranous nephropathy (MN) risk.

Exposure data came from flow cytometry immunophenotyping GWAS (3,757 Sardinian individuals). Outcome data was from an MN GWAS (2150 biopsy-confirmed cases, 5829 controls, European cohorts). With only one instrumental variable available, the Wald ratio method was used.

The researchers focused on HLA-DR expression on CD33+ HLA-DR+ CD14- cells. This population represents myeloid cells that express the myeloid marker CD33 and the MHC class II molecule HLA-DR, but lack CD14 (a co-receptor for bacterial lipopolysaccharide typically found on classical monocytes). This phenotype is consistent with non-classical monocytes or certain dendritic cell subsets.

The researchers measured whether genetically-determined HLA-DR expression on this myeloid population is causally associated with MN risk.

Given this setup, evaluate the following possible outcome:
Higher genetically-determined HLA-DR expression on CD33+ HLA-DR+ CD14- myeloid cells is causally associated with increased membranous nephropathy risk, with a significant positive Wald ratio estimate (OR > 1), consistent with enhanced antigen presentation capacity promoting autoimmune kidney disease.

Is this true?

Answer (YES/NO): YES